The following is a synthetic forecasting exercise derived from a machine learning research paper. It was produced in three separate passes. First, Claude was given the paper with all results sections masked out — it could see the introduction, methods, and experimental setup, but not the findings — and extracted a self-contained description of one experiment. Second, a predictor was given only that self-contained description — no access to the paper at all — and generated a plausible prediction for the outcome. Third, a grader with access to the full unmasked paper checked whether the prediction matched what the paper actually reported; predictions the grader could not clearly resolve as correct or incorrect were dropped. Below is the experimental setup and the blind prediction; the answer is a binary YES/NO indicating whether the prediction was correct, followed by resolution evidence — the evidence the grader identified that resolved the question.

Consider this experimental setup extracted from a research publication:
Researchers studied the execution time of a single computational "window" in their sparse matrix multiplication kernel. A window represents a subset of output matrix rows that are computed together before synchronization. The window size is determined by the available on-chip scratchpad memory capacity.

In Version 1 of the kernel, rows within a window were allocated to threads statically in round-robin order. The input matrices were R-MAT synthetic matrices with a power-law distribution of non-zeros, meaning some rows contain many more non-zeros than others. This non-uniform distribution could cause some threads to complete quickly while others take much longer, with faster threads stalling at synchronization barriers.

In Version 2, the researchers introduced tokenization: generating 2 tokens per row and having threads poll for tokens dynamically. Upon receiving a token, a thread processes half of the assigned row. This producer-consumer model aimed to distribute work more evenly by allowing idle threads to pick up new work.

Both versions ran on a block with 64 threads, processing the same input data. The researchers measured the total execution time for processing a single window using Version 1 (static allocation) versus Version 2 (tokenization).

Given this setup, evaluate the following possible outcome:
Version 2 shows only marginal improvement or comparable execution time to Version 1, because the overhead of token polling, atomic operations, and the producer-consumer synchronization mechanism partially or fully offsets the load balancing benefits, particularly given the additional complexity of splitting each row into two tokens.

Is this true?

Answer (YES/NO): NO